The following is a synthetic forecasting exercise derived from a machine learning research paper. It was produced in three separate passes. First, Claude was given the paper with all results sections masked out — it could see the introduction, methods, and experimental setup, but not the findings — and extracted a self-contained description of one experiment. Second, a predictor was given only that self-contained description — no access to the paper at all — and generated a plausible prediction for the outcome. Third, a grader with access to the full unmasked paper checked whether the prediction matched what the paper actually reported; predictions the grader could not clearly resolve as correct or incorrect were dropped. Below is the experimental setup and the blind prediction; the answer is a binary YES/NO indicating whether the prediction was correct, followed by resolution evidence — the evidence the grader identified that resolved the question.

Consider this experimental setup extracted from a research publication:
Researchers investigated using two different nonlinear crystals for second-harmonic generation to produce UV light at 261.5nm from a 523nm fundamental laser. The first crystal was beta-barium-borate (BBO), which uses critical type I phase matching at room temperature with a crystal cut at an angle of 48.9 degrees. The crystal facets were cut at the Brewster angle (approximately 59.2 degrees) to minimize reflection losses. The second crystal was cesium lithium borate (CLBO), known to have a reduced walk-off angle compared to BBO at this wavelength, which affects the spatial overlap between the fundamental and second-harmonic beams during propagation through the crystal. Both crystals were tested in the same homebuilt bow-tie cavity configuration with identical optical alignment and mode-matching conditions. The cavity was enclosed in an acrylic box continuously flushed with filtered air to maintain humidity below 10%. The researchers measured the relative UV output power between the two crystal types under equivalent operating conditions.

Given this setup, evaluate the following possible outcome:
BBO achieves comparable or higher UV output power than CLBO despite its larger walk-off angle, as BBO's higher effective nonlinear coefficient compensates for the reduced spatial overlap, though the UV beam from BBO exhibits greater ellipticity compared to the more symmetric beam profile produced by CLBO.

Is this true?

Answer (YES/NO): NO